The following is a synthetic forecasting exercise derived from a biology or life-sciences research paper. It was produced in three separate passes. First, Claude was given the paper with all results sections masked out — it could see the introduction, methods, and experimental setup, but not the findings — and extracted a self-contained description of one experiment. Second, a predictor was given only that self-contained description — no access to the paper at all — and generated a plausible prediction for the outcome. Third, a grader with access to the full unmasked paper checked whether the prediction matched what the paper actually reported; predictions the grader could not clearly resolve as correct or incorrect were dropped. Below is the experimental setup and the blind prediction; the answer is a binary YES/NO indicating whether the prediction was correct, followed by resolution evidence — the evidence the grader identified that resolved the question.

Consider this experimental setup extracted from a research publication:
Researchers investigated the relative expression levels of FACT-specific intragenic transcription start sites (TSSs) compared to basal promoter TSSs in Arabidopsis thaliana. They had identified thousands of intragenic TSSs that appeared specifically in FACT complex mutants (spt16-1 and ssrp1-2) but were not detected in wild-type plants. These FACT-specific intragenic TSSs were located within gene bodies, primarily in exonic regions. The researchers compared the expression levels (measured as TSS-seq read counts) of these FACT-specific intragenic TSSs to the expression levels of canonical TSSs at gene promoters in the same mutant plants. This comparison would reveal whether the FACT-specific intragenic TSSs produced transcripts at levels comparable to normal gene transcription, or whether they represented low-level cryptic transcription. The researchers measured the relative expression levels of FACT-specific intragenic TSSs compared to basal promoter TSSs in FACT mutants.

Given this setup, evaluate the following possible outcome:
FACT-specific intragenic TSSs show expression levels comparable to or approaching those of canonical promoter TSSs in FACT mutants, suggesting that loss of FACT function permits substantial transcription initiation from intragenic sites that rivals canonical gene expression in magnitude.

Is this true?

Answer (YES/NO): NO